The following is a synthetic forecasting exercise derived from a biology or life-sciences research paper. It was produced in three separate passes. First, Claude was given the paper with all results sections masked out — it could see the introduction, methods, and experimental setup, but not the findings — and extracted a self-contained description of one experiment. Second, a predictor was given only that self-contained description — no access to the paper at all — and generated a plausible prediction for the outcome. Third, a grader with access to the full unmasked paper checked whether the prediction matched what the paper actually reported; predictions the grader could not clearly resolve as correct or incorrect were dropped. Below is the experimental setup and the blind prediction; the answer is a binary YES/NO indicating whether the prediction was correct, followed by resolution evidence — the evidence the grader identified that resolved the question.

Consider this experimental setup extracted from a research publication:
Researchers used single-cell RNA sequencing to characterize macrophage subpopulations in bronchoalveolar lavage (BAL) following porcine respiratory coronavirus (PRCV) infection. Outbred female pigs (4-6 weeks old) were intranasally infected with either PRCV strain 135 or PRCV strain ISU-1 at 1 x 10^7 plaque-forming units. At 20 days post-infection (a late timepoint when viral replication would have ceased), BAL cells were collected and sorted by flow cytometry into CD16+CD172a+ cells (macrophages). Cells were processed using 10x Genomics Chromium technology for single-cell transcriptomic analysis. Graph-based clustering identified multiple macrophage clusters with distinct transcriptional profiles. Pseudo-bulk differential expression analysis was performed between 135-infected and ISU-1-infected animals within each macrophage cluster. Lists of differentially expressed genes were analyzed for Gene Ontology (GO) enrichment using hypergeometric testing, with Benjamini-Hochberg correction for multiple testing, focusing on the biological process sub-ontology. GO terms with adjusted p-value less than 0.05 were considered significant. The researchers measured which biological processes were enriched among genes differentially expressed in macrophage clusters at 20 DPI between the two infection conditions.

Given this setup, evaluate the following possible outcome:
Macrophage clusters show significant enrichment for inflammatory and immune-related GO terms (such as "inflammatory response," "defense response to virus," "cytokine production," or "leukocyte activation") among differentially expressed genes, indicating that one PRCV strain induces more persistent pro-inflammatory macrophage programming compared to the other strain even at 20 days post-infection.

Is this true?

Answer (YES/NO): NO